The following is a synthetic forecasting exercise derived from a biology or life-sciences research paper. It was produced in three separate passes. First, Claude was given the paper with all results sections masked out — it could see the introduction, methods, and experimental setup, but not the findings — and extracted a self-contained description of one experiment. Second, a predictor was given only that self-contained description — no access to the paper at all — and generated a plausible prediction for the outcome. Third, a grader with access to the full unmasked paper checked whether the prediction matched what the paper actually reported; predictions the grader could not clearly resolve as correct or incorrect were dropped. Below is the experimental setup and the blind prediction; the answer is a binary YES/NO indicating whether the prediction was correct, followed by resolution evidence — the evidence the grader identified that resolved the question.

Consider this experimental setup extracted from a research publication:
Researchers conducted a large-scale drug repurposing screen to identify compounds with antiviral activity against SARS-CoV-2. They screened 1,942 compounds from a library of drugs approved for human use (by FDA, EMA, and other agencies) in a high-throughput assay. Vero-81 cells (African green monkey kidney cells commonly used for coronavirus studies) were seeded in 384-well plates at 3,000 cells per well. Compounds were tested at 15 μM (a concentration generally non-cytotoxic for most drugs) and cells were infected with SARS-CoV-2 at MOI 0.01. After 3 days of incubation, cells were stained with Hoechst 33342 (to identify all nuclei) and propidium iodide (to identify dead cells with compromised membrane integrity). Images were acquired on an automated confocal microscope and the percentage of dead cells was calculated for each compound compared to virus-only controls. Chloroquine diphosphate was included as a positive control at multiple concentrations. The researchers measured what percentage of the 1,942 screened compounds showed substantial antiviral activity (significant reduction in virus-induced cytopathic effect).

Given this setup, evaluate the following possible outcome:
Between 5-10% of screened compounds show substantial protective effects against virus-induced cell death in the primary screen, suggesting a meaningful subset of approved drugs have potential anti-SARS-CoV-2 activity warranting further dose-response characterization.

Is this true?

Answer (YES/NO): NO